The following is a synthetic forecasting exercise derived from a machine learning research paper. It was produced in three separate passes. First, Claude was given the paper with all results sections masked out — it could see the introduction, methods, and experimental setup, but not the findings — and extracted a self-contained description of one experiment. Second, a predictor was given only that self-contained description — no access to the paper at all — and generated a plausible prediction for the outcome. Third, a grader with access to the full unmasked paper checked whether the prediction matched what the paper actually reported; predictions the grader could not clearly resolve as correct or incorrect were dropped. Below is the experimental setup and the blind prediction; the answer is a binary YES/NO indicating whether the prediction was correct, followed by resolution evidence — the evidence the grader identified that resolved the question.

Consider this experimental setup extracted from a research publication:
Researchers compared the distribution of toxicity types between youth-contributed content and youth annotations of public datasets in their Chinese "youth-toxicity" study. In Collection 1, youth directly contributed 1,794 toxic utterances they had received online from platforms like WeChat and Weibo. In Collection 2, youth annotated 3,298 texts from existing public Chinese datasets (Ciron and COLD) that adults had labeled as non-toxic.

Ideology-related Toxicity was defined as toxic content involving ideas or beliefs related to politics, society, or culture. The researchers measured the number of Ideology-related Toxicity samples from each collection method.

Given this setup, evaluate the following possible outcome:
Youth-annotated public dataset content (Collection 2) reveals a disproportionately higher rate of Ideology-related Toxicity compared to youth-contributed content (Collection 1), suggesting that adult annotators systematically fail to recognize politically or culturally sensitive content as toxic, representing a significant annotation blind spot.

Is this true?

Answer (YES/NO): NO